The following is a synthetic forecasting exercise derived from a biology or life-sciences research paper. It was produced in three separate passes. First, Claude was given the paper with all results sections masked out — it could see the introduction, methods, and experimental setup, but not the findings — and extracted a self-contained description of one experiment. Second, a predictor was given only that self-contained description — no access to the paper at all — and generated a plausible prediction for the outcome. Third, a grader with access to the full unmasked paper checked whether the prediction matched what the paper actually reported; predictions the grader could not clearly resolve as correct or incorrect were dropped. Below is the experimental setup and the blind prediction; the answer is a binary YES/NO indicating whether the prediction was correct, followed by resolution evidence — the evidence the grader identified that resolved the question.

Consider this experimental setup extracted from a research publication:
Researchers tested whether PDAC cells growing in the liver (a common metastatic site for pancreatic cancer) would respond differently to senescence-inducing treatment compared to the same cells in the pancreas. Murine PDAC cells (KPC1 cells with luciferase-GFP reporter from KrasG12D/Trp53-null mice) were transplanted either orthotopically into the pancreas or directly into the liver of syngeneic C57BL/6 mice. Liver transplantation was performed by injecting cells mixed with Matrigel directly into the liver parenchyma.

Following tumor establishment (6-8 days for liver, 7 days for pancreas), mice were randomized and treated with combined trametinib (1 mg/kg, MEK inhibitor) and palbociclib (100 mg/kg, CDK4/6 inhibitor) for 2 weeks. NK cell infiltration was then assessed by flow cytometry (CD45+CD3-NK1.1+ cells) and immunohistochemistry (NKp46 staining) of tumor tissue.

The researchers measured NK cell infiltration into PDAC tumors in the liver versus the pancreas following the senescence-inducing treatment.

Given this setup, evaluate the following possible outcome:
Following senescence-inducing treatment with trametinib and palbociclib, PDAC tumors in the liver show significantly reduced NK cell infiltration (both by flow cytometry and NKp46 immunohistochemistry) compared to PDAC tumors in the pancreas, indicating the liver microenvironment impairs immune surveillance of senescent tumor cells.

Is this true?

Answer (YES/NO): NO